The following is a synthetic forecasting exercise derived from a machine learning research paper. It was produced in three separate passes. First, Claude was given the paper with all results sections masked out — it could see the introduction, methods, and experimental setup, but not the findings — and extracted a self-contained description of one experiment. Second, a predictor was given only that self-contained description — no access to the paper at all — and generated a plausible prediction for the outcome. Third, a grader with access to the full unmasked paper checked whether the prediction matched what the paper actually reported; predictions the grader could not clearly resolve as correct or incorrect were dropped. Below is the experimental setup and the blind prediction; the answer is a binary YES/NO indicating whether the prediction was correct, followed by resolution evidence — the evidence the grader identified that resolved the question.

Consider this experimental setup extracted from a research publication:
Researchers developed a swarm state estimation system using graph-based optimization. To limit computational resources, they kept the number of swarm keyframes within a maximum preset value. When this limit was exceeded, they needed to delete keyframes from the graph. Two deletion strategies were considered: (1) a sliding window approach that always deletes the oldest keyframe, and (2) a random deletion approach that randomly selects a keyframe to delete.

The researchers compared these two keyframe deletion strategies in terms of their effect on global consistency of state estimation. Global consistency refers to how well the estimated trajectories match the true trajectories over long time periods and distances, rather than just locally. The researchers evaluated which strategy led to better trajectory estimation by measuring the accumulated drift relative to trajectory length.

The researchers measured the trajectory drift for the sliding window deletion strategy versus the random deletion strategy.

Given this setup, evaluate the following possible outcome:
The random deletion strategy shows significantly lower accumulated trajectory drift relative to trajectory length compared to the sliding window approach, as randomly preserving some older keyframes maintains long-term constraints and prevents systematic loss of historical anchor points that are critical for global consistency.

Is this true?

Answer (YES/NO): YES